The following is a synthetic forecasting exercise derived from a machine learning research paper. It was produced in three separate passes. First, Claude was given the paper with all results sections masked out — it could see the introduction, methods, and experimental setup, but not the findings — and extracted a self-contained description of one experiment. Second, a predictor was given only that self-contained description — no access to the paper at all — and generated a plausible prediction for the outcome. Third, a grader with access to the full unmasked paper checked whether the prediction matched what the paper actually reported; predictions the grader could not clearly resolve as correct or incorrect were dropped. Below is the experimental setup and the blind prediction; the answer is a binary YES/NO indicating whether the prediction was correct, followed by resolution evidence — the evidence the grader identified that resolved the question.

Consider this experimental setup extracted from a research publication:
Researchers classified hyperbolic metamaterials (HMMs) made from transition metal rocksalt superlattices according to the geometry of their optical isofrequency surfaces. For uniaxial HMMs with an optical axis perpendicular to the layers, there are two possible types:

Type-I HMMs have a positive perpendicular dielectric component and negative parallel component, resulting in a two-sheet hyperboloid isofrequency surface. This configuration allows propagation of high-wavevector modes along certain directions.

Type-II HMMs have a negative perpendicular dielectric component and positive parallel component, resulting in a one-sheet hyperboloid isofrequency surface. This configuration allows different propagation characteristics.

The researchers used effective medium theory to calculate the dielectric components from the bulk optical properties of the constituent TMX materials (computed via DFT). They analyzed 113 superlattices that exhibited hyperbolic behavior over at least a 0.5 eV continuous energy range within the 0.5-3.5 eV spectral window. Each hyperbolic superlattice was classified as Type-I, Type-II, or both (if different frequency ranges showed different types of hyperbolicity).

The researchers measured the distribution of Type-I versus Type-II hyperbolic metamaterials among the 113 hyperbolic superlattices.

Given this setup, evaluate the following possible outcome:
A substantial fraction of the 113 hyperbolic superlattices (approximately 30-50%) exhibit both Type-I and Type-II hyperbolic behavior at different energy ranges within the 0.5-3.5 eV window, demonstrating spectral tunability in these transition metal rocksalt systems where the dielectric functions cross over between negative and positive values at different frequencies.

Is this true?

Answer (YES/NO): NO